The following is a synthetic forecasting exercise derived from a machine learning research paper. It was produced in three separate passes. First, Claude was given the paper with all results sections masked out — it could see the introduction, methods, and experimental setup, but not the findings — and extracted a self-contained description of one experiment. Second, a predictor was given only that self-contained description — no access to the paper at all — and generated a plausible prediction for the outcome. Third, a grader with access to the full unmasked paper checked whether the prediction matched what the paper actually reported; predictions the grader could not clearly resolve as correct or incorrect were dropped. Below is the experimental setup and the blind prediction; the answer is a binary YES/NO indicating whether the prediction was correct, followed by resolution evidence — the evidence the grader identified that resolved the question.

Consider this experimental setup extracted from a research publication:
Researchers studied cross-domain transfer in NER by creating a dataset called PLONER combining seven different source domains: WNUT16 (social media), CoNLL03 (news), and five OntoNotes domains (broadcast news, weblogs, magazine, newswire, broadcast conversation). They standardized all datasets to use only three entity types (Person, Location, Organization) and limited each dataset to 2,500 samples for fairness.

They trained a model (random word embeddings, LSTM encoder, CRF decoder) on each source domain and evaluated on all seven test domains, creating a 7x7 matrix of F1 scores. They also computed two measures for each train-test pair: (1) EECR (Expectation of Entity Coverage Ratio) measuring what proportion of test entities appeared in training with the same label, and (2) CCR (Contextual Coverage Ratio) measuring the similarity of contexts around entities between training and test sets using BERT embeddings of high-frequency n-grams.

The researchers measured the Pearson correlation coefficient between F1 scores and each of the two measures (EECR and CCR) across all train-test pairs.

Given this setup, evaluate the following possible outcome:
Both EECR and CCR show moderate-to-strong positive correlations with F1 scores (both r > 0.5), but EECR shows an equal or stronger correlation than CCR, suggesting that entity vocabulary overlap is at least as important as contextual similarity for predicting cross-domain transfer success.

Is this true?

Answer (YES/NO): NO